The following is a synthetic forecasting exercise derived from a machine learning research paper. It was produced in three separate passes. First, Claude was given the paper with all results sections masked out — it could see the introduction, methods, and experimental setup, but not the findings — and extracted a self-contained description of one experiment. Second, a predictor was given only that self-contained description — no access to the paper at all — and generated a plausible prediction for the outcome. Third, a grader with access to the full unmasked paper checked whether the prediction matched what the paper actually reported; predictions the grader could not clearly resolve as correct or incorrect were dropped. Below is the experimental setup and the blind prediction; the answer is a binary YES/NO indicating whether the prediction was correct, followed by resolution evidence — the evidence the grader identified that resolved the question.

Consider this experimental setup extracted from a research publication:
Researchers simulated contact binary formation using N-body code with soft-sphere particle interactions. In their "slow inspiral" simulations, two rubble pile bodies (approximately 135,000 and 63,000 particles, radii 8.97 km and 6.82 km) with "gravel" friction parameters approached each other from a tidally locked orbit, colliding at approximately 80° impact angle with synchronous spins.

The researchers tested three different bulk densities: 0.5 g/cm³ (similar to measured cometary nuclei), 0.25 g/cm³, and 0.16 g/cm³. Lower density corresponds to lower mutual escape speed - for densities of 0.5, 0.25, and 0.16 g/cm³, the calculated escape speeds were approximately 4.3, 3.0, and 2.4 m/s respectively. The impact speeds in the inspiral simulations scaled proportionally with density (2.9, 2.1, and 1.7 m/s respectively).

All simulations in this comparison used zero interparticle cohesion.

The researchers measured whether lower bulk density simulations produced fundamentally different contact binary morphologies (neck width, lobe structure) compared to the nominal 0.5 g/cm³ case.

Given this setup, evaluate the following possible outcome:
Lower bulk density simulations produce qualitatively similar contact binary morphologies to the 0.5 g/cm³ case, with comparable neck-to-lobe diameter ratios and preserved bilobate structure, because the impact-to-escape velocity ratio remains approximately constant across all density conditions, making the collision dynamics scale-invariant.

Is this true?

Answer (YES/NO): YES